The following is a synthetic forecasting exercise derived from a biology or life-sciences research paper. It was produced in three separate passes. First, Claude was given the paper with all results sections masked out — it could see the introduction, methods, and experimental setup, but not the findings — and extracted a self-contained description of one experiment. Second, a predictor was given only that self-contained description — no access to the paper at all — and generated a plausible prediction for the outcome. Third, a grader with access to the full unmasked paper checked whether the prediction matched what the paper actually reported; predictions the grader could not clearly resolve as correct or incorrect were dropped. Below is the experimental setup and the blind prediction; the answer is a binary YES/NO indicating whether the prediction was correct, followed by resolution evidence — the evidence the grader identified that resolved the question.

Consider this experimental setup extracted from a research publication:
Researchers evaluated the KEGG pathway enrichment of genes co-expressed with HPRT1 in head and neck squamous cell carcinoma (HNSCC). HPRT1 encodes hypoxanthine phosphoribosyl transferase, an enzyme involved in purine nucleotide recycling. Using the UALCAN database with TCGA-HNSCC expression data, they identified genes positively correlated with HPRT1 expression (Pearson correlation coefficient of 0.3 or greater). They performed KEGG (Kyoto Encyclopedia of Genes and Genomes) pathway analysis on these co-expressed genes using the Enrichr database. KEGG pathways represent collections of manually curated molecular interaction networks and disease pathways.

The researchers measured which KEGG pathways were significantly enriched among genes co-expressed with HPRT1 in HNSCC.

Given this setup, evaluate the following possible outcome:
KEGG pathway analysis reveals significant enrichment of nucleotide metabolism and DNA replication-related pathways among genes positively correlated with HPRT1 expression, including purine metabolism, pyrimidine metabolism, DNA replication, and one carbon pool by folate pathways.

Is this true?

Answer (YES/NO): NO